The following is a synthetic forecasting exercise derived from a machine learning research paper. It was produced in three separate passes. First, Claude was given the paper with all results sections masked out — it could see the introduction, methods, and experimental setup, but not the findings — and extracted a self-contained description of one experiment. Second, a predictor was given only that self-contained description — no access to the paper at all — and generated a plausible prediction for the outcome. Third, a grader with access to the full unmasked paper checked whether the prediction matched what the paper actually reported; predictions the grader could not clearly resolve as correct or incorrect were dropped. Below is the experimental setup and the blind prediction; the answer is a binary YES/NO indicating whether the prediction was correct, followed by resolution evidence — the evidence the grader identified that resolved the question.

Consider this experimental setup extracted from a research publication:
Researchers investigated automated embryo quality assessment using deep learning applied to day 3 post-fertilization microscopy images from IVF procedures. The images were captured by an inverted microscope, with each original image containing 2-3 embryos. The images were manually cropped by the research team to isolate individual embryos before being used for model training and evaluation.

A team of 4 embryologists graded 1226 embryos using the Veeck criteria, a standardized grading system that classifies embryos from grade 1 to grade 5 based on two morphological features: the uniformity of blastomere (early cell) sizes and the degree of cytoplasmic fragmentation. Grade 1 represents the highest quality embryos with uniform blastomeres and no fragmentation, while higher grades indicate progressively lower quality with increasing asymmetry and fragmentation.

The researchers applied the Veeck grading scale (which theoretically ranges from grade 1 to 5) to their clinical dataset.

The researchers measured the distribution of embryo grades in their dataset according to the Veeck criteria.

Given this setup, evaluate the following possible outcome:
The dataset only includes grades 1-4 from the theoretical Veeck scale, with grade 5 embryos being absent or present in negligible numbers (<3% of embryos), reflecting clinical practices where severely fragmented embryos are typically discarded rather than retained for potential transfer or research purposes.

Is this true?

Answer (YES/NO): NO